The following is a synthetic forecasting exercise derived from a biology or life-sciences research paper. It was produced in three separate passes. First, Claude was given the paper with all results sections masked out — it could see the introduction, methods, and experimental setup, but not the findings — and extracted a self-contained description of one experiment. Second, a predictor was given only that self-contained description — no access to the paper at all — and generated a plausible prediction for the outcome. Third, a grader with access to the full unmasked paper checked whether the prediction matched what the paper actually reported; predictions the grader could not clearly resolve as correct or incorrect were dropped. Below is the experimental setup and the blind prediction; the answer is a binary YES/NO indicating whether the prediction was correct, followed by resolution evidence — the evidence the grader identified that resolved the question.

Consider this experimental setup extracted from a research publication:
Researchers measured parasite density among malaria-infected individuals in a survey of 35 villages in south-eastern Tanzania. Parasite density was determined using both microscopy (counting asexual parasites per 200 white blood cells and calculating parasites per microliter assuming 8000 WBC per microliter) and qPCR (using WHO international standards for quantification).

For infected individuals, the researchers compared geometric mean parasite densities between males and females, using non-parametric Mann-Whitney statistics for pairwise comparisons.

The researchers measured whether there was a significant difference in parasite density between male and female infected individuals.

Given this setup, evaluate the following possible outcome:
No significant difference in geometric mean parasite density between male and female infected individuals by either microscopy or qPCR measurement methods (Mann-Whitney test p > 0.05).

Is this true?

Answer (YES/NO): NO